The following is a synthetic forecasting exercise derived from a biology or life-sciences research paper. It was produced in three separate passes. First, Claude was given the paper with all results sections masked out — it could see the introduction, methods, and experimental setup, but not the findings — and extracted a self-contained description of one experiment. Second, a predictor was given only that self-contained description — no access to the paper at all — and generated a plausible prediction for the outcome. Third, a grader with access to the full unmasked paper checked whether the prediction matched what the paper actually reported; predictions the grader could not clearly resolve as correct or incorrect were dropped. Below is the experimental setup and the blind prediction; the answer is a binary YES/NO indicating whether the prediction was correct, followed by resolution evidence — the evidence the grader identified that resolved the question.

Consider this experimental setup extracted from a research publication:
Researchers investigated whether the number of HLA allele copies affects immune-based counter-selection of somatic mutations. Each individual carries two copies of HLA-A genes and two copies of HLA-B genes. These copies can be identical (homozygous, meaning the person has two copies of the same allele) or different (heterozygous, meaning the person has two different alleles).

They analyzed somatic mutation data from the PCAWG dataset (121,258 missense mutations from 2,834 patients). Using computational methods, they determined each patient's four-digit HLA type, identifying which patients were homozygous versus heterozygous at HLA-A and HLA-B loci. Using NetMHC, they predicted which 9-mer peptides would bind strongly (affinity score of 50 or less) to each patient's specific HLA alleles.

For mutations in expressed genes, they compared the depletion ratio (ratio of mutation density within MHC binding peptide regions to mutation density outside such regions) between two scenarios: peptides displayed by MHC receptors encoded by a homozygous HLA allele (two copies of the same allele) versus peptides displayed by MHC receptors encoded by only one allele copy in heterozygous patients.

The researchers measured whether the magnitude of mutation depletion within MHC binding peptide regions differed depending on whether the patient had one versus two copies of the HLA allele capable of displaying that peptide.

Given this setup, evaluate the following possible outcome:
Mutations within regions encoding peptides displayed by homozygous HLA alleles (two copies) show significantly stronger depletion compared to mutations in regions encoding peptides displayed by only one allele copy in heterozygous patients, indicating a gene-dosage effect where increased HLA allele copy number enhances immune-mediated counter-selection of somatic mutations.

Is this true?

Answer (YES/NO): YES